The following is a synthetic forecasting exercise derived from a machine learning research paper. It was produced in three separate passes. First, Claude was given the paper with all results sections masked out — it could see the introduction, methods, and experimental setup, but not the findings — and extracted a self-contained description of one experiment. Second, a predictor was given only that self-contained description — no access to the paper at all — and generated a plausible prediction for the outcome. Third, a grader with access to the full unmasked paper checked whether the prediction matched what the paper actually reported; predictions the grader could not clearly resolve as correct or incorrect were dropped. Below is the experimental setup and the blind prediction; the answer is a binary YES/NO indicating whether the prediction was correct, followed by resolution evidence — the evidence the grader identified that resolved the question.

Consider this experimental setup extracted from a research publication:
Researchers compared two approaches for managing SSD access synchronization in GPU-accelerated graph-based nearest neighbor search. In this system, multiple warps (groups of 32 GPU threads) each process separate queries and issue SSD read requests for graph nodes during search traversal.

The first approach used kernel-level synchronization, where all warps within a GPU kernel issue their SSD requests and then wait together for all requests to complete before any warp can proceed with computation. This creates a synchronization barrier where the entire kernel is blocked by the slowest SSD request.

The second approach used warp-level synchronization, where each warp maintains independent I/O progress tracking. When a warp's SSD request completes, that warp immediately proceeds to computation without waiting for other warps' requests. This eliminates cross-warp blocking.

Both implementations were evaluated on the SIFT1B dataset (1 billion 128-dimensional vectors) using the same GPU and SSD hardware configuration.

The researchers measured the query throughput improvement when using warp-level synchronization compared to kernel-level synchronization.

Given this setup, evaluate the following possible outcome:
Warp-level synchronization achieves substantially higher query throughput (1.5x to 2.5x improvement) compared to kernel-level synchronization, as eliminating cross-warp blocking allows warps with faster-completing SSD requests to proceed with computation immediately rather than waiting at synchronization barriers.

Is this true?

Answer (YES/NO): NO